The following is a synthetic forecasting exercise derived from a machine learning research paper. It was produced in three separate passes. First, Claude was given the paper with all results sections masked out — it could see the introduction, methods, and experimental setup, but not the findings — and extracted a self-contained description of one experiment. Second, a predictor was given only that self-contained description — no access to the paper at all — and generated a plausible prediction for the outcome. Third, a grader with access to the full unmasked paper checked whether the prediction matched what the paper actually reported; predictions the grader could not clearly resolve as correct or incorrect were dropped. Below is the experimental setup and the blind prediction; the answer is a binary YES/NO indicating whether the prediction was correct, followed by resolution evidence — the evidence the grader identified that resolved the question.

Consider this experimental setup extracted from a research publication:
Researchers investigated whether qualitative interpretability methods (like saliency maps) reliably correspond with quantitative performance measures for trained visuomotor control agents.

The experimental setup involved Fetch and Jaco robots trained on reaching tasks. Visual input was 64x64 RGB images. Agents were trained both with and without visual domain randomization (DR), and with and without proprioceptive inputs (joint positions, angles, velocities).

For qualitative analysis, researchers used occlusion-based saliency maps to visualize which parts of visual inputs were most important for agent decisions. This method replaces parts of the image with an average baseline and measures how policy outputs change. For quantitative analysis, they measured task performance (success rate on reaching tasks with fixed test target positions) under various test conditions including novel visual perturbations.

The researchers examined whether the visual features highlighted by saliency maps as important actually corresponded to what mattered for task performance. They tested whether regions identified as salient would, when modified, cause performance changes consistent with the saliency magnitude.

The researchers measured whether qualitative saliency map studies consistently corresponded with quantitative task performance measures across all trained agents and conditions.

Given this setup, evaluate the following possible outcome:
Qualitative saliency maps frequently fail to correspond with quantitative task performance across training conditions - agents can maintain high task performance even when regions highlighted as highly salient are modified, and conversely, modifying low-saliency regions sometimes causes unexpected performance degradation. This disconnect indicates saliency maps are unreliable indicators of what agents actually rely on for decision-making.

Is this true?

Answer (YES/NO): NO